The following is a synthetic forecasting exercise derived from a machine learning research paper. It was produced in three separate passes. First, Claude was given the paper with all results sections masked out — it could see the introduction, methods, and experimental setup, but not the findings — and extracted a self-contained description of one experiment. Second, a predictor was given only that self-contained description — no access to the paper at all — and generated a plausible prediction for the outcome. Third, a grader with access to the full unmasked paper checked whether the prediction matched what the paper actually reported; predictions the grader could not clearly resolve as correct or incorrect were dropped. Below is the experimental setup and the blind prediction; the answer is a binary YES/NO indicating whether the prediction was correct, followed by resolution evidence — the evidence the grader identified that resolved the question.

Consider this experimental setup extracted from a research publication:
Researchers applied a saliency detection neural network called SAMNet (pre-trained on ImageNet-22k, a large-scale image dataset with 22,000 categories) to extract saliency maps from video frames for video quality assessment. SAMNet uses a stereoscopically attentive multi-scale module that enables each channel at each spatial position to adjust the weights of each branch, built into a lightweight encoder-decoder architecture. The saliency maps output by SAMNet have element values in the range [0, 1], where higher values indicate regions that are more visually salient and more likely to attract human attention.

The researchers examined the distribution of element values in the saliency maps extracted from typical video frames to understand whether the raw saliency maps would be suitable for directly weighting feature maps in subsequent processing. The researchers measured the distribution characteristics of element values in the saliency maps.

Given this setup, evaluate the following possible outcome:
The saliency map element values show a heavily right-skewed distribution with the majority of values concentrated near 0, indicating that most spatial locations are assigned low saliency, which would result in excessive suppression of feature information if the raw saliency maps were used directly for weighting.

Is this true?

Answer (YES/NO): YES